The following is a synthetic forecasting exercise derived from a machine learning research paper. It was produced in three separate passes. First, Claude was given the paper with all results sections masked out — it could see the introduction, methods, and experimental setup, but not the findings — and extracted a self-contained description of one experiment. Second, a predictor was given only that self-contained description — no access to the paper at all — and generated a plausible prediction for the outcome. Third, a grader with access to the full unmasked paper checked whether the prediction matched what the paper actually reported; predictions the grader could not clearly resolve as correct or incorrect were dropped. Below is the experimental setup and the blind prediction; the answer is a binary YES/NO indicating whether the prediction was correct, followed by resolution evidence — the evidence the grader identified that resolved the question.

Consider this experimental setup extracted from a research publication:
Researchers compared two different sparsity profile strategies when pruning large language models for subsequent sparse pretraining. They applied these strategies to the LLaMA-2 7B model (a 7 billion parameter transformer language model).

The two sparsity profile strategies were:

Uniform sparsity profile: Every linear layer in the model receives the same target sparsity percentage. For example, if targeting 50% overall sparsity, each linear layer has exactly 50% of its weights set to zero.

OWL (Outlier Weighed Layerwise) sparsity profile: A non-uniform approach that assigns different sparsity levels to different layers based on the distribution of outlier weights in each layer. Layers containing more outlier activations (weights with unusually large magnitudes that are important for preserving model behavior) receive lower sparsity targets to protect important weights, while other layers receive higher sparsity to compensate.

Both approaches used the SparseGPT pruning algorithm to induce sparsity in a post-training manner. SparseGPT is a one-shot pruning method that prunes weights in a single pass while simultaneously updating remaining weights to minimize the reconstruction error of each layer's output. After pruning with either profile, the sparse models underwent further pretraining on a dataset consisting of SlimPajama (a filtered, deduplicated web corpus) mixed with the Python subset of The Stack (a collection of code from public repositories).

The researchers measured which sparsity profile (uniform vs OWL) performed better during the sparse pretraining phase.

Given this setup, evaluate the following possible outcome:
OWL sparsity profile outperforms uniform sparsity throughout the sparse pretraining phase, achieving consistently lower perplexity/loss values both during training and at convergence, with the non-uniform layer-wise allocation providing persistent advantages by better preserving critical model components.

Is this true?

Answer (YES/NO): NO